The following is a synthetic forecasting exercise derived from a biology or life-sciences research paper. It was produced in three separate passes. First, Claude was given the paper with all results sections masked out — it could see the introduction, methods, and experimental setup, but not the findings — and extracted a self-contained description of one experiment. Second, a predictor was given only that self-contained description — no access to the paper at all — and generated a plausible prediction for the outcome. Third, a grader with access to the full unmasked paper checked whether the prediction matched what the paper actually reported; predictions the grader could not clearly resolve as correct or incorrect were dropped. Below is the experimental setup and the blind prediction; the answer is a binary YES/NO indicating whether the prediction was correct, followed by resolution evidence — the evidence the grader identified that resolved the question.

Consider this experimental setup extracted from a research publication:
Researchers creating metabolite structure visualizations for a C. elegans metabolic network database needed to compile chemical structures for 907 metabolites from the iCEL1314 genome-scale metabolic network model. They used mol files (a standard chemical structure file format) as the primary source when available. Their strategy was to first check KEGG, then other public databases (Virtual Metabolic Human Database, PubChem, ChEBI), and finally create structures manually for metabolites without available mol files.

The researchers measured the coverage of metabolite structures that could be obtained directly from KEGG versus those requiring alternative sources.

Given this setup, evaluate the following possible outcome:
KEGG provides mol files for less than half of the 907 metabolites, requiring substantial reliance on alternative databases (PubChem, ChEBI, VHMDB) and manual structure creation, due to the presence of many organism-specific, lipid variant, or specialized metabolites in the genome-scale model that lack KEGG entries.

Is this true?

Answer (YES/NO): NO